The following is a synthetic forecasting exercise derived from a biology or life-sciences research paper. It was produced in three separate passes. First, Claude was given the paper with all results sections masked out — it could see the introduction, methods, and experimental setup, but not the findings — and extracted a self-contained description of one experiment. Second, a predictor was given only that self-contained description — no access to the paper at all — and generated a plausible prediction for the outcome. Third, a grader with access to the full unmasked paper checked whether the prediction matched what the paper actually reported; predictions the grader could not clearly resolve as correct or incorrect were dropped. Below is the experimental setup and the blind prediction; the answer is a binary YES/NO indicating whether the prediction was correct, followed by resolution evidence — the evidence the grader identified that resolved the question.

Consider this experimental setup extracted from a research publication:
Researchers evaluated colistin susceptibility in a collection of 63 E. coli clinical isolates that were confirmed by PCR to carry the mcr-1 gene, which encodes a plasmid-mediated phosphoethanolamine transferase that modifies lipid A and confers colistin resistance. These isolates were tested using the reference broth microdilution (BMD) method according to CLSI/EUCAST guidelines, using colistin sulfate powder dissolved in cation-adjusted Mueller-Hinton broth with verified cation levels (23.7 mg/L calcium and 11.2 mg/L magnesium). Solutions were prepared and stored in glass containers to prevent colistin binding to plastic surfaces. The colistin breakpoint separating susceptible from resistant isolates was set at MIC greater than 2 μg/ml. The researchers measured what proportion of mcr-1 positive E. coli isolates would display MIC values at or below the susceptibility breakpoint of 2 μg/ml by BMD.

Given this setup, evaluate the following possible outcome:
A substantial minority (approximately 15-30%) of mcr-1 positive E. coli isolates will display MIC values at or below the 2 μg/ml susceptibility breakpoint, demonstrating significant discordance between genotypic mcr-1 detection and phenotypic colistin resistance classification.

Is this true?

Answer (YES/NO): NO